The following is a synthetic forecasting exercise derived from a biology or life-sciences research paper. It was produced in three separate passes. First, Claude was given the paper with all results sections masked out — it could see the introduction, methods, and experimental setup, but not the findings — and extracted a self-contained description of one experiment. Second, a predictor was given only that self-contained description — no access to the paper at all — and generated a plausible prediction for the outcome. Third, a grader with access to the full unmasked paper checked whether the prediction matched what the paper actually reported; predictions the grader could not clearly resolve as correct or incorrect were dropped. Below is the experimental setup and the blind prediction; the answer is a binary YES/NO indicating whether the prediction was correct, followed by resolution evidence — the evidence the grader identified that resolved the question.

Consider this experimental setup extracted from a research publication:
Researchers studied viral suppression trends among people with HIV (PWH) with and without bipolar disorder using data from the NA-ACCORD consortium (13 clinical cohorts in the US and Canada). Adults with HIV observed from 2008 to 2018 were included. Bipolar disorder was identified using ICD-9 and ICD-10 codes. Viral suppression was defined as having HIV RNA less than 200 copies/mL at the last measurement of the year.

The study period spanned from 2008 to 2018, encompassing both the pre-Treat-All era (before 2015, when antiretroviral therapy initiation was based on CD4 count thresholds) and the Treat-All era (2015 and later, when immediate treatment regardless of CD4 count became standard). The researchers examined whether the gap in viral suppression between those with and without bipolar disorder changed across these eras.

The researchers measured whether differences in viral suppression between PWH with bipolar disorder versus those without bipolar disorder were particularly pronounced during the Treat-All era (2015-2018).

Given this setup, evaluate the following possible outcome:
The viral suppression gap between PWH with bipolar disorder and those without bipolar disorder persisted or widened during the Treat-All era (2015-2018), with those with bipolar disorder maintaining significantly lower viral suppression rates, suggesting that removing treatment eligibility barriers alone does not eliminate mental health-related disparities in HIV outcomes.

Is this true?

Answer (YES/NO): YES